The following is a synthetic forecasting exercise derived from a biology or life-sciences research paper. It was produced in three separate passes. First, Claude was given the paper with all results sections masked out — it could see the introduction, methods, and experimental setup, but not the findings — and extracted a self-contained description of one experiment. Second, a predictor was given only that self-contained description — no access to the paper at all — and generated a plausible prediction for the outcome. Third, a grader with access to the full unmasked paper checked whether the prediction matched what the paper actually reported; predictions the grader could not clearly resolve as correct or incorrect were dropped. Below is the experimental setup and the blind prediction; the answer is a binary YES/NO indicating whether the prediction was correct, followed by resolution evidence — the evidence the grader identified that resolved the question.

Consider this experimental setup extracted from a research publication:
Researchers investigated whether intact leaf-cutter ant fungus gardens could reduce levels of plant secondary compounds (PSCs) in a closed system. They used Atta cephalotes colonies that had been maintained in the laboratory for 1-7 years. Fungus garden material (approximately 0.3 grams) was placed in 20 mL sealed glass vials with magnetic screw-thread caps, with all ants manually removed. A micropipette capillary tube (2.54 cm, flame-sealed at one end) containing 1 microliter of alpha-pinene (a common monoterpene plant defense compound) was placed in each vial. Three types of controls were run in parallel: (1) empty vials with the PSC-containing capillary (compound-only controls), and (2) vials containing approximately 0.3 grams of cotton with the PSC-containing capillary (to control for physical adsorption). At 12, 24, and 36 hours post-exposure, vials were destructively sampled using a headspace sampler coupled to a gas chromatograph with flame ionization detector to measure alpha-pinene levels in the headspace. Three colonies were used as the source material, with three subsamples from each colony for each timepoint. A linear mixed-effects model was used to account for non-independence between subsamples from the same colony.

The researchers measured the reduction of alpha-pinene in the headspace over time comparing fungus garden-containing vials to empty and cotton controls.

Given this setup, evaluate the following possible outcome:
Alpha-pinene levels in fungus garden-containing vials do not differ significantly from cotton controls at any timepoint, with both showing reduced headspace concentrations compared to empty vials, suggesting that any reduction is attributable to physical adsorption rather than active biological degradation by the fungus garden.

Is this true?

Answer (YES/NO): NO